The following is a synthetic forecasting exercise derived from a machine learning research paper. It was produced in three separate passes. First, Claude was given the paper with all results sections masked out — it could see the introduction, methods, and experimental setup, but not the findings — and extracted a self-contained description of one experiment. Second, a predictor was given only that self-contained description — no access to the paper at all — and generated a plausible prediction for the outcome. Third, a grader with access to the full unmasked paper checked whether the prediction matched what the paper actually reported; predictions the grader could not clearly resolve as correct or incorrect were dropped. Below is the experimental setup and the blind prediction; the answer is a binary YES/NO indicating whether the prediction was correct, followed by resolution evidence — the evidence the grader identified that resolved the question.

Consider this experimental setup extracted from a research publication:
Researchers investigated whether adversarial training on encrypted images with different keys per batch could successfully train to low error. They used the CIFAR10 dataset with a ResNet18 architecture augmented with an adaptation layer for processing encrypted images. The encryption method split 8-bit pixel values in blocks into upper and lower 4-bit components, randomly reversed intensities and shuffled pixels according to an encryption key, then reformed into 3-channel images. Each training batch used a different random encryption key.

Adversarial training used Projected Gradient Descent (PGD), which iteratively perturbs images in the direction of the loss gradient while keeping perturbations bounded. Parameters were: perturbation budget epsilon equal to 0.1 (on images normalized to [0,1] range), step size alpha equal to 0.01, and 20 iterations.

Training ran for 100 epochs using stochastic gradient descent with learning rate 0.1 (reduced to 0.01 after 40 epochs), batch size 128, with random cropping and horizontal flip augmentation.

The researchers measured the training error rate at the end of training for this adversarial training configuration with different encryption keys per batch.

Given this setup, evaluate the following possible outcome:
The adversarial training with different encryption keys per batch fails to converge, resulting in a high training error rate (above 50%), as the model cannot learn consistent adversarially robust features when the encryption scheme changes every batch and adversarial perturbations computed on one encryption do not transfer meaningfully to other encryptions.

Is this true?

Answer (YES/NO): YES